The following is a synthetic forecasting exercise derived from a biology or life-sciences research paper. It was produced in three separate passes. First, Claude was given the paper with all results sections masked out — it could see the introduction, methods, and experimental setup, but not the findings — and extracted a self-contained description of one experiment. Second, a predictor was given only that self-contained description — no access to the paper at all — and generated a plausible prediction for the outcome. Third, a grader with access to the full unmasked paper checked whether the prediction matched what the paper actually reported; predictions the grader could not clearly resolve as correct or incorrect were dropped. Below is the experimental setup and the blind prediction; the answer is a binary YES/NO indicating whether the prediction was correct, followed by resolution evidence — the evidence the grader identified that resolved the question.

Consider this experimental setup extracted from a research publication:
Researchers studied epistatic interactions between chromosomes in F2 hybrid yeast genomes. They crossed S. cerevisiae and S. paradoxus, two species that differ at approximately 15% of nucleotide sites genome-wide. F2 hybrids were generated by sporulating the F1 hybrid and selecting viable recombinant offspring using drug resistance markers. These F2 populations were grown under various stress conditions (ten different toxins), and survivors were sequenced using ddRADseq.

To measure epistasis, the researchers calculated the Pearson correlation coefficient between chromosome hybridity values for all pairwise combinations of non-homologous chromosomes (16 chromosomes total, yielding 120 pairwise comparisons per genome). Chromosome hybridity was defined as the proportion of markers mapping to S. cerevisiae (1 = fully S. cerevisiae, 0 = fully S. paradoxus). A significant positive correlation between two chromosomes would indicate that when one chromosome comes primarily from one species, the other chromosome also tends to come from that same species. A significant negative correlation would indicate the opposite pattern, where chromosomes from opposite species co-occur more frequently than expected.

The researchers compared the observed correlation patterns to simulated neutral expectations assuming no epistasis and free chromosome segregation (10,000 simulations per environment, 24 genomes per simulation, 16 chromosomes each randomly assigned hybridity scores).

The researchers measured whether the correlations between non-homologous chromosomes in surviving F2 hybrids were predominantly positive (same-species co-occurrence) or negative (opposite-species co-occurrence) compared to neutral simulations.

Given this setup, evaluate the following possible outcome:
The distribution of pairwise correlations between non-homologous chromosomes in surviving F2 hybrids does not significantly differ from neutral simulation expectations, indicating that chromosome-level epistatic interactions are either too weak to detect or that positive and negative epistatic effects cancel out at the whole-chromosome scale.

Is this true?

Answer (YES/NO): NO